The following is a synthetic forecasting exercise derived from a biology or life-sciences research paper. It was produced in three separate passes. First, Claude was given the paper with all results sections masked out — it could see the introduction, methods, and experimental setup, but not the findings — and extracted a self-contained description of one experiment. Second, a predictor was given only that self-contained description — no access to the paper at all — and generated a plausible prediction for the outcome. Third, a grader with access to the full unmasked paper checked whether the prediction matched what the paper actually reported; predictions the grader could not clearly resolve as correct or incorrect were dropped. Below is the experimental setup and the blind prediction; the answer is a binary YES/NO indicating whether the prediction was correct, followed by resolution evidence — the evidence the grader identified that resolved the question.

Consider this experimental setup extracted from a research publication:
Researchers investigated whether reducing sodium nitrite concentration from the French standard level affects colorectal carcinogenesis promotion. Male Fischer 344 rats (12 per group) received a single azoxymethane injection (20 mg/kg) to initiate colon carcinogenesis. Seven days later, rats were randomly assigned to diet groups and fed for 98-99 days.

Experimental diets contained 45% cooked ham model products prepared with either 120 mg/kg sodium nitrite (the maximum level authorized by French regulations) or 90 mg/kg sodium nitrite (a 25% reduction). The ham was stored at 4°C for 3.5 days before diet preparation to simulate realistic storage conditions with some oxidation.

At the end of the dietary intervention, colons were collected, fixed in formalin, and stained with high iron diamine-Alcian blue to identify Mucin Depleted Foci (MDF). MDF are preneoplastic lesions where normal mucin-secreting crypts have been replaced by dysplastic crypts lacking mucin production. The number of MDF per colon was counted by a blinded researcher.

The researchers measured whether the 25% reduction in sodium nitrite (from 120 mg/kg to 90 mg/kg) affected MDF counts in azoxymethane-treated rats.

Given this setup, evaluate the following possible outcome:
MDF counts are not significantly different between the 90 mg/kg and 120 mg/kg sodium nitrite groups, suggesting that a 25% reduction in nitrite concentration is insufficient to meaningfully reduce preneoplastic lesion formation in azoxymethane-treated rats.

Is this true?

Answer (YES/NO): NO